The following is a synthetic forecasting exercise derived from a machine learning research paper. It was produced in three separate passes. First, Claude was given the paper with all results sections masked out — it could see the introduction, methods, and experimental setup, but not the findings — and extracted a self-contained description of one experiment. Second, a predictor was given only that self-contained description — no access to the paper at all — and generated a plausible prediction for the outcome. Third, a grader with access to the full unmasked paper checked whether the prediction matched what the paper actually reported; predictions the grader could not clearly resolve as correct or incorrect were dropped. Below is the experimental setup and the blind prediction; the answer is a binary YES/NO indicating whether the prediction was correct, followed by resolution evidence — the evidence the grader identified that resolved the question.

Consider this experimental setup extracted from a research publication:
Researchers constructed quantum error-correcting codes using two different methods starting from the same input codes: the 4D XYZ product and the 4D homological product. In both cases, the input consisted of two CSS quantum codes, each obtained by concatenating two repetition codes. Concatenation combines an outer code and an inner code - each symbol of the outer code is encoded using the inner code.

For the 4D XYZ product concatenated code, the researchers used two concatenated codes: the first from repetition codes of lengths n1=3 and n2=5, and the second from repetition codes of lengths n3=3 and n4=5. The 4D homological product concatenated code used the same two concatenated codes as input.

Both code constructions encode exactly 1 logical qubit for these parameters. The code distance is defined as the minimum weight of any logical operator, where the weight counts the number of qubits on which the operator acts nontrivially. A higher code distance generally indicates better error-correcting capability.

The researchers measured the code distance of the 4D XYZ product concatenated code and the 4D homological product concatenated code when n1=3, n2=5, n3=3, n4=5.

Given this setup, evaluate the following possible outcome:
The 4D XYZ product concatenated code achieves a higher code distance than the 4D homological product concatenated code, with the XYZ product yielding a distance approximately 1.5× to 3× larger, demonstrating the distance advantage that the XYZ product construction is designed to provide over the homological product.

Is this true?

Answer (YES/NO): YES